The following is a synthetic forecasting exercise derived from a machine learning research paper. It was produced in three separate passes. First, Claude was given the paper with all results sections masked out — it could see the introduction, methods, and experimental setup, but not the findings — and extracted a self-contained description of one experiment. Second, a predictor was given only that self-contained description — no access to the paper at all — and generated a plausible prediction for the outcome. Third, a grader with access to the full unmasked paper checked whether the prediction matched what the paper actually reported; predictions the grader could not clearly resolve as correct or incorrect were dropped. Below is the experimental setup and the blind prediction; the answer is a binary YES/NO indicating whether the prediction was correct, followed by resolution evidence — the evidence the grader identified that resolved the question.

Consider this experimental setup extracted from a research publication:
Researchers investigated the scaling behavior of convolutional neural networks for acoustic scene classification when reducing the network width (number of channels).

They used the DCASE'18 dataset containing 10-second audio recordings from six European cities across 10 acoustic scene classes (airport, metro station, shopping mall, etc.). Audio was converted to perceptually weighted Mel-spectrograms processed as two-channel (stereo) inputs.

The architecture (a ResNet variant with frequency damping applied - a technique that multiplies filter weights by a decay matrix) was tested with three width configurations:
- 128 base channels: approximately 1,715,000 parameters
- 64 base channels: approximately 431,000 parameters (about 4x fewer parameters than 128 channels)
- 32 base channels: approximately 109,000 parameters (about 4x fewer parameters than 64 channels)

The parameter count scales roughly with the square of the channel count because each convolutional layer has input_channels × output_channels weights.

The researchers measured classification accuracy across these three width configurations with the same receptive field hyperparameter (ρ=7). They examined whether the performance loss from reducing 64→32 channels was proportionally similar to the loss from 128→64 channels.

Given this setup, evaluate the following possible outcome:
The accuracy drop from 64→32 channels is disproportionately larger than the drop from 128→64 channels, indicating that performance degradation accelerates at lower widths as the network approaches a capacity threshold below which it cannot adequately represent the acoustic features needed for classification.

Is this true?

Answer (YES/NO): YES